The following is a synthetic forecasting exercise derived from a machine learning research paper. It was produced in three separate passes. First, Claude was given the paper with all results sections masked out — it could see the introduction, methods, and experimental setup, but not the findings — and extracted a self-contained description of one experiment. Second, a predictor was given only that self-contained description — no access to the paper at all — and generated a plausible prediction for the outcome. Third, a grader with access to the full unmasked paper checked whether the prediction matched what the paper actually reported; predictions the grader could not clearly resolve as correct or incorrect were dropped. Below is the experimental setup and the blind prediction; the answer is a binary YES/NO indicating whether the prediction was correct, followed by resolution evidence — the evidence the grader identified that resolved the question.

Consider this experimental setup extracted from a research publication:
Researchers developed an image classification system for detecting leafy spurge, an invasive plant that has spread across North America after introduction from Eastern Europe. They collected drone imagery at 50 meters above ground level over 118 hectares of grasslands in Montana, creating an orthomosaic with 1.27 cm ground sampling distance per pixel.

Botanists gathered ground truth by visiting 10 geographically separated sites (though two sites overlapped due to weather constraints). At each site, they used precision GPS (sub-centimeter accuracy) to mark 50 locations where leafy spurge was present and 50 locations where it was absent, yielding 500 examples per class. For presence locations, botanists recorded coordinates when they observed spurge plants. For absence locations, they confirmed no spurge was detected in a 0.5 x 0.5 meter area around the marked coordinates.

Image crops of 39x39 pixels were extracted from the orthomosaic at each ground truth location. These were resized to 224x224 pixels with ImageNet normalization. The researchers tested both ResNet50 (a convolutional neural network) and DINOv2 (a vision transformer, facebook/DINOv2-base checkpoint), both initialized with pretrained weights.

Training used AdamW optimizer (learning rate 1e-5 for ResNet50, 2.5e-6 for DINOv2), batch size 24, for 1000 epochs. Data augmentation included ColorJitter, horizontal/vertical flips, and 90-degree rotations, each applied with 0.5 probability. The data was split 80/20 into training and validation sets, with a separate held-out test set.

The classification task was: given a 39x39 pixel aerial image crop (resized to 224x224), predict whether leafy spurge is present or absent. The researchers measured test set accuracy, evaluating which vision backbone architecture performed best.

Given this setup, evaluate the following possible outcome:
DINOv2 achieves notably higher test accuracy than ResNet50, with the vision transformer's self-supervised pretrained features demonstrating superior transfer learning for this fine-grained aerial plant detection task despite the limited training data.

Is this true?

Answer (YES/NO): NO